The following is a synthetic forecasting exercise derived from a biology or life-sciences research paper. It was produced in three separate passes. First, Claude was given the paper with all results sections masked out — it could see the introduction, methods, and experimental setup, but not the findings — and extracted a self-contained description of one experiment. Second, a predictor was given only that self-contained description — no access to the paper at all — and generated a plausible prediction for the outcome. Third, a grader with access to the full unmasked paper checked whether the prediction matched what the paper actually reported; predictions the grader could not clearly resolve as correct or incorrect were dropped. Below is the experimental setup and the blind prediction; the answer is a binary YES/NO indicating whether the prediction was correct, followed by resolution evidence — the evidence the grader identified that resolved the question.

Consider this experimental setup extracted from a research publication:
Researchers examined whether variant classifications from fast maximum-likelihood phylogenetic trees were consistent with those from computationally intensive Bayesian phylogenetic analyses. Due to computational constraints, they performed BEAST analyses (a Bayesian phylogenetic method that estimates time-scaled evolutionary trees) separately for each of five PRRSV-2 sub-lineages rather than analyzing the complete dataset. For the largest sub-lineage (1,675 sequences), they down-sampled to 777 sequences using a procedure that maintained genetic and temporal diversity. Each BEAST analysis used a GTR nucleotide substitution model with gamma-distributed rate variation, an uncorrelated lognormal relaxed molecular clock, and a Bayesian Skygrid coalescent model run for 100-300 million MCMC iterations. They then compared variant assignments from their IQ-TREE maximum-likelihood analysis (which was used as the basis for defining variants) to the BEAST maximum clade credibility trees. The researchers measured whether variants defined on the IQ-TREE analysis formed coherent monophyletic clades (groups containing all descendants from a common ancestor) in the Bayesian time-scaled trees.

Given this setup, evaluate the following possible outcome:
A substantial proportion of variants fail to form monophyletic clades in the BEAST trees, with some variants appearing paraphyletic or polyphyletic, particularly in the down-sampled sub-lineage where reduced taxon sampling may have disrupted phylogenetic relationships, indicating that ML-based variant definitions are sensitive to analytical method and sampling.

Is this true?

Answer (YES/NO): NO